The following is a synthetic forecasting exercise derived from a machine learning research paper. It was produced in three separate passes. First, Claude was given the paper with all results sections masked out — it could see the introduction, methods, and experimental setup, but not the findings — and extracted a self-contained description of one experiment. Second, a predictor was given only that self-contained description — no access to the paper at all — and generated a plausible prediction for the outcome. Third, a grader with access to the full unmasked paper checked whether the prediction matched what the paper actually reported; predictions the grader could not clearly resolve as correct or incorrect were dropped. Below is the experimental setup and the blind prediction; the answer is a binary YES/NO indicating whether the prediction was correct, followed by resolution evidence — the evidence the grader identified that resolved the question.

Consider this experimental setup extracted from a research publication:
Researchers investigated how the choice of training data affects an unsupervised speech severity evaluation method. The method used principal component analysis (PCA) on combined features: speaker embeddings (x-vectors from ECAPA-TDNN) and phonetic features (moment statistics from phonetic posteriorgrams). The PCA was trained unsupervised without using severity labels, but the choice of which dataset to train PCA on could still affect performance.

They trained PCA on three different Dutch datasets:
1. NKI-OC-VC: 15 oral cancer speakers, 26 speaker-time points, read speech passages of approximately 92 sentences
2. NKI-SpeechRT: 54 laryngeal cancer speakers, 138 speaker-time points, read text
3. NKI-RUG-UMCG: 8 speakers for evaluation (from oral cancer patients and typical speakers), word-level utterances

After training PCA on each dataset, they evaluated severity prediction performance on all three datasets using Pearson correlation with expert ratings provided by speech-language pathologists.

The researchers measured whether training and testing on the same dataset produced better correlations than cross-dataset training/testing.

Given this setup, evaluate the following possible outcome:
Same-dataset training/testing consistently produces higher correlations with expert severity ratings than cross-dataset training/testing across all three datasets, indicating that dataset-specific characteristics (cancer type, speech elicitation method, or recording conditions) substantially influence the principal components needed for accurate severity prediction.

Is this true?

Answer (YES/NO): NO